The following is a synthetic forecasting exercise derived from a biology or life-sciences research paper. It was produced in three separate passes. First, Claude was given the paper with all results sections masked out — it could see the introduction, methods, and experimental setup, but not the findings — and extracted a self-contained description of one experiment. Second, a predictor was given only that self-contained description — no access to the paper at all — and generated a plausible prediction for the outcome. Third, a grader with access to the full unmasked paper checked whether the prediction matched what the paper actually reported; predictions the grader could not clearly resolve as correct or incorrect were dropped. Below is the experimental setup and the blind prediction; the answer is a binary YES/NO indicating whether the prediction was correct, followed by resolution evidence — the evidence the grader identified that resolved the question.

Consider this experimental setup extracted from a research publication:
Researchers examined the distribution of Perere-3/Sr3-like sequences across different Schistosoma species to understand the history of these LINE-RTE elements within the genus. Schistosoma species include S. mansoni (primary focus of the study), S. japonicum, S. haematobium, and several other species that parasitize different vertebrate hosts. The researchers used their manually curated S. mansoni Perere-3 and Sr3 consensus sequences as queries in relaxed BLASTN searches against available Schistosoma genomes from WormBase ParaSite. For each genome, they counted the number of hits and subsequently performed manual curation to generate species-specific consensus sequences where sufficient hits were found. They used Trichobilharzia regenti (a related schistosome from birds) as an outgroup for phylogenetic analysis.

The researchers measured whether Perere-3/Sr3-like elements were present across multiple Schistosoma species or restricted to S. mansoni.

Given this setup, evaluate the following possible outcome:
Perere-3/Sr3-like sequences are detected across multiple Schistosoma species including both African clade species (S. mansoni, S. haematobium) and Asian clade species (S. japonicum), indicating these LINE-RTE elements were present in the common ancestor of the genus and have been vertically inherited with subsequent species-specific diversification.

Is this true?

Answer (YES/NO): YES